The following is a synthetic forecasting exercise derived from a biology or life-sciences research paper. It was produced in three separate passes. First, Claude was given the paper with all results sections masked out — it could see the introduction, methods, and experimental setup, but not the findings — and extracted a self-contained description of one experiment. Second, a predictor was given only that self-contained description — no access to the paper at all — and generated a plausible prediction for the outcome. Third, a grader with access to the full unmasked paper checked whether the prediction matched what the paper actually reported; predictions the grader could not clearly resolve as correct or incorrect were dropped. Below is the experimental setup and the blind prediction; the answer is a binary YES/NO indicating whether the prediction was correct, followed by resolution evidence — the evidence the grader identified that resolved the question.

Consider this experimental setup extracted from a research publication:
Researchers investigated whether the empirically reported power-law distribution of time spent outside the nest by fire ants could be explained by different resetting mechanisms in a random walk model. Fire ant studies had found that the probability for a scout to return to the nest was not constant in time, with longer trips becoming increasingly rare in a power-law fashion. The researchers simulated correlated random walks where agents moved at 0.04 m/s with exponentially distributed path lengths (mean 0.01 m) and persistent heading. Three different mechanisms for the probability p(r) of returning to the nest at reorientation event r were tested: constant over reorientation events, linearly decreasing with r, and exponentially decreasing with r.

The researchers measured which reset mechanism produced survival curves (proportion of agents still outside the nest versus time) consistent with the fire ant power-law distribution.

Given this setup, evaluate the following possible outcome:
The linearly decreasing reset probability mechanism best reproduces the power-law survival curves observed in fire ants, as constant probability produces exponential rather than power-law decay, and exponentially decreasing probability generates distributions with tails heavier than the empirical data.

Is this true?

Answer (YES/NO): NO